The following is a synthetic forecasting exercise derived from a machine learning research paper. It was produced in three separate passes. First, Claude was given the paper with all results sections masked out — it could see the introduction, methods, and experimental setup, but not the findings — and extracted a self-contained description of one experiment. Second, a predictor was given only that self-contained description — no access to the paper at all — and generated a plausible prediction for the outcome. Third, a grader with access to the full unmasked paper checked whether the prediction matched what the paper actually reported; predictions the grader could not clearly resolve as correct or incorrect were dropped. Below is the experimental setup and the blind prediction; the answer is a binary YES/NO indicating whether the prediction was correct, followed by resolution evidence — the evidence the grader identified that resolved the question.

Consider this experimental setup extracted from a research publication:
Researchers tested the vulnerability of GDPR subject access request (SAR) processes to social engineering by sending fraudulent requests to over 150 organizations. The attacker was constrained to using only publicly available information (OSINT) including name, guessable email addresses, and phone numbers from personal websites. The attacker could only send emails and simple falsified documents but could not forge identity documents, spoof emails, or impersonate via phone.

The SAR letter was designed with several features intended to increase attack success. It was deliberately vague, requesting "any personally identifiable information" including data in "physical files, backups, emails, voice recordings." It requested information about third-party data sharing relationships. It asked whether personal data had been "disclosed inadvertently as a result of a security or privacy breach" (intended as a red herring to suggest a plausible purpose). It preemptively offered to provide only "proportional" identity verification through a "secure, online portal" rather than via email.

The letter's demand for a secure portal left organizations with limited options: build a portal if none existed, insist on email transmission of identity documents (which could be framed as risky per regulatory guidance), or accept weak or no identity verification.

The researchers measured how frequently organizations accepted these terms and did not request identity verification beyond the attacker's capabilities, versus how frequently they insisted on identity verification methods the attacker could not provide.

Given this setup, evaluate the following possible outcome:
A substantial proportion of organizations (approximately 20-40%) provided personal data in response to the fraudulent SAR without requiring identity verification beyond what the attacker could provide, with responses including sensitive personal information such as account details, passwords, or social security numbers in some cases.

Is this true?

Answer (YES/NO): YES